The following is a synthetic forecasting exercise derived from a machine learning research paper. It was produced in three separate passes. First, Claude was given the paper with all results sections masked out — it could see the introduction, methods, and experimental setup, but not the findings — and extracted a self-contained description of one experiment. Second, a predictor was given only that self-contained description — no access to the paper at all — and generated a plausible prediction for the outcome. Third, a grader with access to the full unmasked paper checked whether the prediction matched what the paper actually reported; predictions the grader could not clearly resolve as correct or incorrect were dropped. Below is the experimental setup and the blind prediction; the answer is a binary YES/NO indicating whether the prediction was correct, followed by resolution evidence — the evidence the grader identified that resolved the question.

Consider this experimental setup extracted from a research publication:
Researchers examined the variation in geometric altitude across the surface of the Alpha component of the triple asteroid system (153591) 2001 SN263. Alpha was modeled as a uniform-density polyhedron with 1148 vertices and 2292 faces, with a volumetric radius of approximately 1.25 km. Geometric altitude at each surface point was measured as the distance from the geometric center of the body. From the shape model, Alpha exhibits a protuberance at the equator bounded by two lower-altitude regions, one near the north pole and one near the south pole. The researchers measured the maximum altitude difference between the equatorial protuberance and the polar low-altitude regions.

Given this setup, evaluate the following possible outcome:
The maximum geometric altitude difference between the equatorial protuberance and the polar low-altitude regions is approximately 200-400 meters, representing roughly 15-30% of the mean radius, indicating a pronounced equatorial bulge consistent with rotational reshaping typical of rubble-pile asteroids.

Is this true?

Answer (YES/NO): NO